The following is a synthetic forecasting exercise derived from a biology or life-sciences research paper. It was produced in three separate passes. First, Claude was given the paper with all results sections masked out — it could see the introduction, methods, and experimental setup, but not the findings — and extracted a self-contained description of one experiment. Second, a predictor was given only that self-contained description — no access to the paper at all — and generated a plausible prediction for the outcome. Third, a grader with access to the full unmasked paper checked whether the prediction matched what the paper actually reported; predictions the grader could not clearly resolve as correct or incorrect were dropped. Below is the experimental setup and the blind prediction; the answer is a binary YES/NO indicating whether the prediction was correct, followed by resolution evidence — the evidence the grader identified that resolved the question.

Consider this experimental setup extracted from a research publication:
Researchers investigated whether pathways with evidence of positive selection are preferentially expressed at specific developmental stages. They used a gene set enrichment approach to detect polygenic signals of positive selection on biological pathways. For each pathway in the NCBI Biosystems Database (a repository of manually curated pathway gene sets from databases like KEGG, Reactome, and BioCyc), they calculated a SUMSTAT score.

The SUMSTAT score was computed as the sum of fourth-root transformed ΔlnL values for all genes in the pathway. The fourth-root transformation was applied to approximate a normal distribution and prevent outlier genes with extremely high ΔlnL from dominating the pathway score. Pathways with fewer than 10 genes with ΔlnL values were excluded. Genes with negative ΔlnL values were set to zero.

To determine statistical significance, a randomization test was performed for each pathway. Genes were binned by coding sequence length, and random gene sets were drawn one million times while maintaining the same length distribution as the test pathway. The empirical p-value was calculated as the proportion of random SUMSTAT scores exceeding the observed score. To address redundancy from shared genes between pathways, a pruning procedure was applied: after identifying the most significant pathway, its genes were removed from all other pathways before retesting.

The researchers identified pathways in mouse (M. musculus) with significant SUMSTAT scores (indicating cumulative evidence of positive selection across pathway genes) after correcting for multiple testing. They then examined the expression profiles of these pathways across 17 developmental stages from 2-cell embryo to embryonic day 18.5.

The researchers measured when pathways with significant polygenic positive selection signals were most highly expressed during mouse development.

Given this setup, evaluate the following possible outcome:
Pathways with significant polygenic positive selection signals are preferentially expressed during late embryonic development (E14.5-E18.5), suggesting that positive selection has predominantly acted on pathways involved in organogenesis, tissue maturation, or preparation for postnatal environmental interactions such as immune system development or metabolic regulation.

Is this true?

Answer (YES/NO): YES